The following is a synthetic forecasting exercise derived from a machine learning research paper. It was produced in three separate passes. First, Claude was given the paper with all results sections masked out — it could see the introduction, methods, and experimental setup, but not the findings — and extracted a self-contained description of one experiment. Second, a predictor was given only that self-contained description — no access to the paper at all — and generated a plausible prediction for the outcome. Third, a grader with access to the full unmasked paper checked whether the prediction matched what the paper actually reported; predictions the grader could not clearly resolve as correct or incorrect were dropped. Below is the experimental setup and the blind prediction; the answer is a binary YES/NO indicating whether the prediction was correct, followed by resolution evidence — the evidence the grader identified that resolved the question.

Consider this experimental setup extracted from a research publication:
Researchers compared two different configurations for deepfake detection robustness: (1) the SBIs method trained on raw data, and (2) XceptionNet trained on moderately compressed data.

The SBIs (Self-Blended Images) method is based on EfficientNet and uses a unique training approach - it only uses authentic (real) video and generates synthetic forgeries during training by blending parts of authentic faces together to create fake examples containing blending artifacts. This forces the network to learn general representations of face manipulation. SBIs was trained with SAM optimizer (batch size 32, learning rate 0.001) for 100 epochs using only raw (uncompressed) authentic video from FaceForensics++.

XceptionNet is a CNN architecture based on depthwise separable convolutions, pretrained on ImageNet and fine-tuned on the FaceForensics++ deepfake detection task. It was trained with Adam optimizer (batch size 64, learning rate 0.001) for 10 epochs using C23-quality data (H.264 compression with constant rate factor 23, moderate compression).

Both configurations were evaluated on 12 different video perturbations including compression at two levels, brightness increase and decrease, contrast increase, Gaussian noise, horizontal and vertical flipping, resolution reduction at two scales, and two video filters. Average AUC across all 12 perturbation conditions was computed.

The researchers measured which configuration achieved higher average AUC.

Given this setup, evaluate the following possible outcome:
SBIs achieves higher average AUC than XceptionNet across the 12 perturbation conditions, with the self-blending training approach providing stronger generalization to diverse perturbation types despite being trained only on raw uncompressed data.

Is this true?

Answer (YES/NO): NO